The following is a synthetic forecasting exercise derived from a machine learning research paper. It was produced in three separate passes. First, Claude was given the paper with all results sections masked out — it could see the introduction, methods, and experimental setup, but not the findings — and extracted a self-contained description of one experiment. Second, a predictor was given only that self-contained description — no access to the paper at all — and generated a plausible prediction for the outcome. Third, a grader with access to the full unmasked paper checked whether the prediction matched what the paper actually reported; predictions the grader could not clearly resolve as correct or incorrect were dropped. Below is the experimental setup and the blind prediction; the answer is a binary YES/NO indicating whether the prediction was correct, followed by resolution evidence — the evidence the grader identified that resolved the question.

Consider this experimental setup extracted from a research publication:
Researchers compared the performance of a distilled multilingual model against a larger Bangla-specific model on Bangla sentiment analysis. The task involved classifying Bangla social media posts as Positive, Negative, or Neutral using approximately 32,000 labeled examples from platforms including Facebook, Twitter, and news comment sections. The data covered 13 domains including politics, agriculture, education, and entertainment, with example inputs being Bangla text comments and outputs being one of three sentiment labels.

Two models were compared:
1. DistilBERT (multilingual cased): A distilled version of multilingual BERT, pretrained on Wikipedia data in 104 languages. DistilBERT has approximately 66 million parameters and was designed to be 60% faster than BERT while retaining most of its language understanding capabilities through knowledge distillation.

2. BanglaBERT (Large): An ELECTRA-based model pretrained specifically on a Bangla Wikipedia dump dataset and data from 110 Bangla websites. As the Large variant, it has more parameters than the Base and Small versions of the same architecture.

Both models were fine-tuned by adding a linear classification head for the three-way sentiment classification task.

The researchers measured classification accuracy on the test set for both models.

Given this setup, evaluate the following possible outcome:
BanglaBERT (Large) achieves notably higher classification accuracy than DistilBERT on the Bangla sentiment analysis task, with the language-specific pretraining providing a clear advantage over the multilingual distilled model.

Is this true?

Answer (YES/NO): NO